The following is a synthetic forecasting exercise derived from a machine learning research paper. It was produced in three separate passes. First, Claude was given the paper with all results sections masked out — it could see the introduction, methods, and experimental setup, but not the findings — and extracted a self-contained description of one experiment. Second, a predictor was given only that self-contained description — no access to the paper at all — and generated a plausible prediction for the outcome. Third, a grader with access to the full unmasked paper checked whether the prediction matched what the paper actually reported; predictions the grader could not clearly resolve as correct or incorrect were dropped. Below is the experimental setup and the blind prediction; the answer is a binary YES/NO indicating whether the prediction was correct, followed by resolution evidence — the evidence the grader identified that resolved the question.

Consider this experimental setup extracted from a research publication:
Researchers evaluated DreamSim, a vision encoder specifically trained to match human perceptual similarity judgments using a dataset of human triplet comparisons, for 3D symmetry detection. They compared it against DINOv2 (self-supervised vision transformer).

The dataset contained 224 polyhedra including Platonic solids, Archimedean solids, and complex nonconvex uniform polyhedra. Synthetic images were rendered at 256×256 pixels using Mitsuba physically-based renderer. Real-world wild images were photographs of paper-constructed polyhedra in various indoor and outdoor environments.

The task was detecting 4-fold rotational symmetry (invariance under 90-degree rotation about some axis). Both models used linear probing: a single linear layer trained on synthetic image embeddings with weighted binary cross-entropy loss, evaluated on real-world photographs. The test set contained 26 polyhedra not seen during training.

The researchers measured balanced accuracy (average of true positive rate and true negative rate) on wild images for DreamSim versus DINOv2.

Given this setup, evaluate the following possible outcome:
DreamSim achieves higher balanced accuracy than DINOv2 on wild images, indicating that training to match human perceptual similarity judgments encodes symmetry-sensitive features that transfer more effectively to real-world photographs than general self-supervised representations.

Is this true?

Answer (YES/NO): NO